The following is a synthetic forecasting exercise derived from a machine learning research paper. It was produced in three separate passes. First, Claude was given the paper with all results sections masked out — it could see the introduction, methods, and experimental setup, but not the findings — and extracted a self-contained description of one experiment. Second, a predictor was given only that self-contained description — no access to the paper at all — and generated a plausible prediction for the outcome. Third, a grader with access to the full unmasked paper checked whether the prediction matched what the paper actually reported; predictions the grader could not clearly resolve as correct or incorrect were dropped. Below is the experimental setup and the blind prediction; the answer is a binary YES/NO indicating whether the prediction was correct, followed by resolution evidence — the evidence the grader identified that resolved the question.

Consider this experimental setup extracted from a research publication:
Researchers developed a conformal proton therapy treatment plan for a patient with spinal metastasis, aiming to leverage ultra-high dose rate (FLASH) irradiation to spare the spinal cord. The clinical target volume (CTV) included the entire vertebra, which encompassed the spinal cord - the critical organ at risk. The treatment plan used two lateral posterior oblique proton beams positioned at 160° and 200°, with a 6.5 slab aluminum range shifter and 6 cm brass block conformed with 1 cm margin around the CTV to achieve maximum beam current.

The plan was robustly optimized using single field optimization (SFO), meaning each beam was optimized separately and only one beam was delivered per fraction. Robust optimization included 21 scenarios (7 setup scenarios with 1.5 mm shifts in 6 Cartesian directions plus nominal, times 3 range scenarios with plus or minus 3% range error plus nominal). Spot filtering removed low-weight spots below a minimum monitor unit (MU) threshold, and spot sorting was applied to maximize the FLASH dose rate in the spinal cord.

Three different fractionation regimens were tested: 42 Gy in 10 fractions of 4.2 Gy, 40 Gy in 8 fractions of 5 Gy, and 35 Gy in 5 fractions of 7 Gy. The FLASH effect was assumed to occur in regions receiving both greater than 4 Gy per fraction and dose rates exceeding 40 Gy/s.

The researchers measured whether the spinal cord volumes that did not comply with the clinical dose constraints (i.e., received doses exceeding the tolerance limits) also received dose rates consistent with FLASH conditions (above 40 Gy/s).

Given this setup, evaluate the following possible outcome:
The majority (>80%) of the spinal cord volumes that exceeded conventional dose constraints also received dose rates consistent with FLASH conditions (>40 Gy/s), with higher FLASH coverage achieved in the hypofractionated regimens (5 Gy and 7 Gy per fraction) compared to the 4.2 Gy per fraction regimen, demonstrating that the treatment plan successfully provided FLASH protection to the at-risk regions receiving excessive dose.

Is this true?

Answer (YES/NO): NO